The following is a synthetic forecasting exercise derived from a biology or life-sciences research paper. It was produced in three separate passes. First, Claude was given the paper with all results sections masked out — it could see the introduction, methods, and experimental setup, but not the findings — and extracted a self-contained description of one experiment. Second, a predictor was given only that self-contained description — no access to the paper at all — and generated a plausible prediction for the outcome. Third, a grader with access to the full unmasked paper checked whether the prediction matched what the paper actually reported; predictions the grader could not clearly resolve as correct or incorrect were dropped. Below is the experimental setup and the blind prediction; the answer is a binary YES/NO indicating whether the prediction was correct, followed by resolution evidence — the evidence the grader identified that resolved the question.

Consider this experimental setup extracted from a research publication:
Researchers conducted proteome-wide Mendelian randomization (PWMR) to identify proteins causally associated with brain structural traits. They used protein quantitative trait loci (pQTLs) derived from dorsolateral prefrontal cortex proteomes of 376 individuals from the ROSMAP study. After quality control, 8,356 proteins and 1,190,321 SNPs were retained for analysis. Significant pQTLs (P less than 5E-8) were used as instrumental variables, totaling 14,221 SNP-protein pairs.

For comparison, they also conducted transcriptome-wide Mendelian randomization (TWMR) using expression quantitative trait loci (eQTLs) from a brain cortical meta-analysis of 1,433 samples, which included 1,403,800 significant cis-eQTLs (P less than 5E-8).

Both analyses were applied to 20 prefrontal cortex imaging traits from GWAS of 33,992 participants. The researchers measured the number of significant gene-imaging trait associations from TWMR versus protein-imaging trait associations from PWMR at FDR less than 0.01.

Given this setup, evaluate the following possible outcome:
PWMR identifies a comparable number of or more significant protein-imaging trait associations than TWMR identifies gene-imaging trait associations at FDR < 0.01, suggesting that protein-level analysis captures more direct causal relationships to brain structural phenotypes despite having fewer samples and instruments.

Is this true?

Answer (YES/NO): NO